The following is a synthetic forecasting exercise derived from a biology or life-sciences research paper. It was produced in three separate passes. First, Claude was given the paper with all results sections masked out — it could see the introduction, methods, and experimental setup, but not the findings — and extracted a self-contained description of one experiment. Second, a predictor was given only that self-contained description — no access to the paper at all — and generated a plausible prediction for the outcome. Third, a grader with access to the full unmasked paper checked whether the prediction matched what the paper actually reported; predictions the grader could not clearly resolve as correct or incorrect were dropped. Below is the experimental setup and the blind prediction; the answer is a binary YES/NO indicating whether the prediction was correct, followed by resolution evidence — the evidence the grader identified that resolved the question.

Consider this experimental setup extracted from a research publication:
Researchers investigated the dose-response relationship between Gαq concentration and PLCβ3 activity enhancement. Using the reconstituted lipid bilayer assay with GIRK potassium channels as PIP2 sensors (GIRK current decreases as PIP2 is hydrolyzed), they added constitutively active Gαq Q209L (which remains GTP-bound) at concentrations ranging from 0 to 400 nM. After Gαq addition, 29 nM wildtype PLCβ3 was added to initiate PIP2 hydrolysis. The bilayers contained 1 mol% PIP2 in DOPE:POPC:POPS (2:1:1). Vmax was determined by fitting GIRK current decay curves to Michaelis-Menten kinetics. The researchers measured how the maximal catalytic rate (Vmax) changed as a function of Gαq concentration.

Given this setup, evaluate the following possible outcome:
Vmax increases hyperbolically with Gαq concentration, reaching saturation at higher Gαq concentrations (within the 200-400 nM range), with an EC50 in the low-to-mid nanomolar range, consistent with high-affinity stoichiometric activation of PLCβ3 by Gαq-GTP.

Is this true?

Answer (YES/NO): NO